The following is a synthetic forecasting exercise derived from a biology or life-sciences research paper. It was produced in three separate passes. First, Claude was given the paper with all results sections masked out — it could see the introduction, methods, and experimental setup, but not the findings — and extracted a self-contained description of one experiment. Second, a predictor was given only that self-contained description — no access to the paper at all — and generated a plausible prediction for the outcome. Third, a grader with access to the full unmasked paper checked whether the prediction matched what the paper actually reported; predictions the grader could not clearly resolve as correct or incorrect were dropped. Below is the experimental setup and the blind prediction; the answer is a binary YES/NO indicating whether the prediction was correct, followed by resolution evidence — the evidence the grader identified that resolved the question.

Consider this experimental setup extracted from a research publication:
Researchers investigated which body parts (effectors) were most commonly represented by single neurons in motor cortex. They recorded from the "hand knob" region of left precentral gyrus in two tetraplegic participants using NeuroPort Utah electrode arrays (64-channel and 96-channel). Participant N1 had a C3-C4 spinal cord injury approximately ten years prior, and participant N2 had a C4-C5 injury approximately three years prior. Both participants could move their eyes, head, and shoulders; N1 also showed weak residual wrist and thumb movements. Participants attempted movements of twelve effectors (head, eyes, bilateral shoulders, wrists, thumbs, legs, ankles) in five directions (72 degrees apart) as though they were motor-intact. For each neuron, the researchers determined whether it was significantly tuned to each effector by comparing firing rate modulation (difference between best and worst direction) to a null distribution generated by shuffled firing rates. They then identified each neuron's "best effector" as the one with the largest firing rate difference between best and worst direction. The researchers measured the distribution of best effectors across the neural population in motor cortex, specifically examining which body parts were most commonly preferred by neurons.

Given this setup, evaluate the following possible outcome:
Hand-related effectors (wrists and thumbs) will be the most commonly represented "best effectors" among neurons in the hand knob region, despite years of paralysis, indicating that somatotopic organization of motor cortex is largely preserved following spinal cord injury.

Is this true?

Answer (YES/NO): YES